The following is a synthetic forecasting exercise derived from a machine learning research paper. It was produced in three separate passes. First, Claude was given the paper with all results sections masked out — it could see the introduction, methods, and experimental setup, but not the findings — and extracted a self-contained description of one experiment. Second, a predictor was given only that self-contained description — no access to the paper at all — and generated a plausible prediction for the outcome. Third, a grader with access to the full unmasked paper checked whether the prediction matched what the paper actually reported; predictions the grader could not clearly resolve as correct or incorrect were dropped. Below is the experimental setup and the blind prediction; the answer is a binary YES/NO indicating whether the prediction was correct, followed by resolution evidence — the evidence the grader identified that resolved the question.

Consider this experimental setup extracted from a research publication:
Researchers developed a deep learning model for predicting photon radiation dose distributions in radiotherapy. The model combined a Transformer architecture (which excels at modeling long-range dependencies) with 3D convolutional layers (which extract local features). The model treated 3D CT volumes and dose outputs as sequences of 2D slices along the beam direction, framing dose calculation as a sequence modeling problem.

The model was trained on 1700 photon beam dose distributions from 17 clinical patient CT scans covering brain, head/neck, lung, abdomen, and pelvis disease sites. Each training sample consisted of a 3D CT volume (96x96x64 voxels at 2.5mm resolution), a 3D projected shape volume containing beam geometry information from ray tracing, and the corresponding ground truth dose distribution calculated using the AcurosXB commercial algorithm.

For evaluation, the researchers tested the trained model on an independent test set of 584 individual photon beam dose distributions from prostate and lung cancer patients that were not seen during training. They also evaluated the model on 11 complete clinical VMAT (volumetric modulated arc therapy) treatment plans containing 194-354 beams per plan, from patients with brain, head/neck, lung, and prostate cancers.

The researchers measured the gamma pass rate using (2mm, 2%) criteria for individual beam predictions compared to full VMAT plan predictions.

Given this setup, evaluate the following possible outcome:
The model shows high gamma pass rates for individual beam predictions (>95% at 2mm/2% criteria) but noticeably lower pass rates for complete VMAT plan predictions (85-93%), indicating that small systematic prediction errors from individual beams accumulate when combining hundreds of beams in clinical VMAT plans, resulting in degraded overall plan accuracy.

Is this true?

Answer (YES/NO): NO